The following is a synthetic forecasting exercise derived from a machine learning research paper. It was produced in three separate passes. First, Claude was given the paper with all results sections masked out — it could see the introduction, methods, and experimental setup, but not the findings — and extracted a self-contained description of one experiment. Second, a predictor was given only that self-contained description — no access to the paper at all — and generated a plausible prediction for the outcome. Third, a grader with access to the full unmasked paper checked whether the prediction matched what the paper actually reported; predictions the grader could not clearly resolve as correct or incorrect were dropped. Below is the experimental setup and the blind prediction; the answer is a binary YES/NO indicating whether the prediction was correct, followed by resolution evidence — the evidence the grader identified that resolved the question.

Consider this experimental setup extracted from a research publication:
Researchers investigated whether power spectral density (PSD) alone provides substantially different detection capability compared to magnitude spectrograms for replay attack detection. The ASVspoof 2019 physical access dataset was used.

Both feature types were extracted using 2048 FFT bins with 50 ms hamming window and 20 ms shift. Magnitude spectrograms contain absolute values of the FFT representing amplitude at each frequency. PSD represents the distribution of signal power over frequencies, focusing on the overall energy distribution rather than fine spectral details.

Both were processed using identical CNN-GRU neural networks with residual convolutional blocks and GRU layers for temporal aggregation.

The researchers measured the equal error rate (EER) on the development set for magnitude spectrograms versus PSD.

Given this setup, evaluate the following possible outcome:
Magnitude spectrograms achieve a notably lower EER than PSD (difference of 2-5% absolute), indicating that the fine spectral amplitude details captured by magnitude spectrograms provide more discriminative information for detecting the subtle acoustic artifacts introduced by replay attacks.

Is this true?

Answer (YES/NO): NO